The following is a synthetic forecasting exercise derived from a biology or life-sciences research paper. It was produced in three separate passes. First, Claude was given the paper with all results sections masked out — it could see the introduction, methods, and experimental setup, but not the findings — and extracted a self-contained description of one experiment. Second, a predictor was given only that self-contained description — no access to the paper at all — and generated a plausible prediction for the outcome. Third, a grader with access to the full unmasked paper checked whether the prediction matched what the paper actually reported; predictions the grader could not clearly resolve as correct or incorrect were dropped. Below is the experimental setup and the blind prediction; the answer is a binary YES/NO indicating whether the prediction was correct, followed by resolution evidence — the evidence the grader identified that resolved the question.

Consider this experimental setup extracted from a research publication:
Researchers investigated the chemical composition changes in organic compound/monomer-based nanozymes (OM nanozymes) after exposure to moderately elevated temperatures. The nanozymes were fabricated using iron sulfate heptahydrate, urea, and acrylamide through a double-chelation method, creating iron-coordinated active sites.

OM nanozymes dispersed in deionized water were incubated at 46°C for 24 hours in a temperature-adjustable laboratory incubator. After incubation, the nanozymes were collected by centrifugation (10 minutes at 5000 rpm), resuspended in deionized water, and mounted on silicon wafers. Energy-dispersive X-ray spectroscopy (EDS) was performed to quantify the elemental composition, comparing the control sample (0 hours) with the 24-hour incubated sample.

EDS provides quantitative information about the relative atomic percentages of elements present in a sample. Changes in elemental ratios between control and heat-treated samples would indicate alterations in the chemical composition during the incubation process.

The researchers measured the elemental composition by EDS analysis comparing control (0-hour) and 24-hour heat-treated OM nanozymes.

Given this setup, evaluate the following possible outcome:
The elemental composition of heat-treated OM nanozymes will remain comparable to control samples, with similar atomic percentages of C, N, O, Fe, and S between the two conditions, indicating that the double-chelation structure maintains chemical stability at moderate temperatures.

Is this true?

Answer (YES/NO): NO